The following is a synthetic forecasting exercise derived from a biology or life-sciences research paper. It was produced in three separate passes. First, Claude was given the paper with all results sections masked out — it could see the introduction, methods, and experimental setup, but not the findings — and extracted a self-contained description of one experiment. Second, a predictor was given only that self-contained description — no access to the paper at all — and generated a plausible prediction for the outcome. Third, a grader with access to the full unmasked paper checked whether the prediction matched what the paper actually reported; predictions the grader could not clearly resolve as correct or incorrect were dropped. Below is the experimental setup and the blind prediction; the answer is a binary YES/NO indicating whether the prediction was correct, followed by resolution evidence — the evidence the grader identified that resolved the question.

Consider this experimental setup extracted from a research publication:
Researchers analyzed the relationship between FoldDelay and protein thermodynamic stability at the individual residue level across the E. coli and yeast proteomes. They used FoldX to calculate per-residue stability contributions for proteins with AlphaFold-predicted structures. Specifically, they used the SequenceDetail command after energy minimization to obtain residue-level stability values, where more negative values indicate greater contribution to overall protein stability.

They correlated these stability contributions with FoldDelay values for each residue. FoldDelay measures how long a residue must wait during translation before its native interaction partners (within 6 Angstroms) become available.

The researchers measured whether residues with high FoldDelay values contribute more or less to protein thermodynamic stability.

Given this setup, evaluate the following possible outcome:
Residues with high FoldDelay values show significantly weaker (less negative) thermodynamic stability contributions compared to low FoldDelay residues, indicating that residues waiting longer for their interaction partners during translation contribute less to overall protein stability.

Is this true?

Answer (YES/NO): NO